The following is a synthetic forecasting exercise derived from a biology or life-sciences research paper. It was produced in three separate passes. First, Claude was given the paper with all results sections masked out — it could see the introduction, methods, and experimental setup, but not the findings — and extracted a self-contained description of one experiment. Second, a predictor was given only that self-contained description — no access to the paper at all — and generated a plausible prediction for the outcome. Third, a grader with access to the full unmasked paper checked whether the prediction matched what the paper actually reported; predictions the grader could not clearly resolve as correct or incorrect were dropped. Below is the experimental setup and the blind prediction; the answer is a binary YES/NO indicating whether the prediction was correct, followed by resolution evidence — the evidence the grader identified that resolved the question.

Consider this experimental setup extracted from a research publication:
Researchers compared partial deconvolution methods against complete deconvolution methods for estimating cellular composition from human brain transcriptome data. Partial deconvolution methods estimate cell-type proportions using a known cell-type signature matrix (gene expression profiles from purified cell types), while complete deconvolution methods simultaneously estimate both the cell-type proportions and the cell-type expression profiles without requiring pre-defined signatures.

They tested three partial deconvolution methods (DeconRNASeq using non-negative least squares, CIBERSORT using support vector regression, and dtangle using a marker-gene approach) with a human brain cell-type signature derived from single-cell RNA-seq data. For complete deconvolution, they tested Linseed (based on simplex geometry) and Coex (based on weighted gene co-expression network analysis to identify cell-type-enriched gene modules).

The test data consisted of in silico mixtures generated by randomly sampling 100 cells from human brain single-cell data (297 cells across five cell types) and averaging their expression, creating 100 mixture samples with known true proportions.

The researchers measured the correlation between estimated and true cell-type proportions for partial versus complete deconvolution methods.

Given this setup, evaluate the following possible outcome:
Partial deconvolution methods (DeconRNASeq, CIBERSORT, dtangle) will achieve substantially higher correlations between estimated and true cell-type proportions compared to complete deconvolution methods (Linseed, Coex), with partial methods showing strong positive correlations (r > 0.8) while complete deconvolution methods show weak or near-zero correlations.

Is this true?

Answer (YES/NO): NO